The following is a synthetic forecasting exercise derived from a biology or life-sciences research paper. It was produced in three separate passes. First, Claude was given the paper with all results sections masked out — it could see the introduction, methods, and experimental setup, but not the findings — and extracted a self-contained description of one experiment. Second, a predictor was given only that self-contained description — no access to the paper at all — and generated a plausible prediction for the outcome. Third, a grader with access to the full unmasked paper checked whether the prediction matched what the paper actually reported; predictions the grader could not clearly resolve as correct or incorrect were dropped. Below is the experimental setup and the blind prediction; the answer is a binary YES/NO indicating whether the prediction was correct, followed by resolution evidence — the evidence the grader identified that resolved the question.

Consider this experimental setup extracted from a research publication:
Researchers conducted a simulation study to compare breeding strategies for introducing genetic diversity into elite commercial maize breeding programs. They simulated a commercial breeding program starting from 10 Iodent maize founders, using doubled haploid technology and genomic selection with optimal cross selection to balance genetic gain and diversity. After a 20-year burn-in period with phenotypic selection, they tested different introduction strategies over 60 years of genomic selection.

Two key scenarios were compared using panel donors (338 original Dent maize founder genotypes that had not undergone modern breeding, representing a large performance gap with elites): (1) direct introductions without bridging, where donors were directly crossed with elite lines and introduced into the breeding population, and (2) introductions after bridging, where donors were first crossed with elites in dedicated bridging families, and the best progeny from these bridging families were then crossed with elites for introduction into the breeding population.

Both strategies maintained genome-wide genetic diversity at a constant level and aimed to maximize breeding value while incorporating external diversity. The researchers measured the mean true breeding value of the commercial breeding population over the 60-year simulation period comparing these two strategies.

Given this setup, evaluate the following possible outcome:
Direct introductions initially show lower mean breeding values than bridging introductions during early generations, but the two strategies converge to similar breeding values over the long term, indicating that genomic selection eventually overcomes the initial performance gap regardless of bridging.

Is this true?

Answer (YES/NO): NO